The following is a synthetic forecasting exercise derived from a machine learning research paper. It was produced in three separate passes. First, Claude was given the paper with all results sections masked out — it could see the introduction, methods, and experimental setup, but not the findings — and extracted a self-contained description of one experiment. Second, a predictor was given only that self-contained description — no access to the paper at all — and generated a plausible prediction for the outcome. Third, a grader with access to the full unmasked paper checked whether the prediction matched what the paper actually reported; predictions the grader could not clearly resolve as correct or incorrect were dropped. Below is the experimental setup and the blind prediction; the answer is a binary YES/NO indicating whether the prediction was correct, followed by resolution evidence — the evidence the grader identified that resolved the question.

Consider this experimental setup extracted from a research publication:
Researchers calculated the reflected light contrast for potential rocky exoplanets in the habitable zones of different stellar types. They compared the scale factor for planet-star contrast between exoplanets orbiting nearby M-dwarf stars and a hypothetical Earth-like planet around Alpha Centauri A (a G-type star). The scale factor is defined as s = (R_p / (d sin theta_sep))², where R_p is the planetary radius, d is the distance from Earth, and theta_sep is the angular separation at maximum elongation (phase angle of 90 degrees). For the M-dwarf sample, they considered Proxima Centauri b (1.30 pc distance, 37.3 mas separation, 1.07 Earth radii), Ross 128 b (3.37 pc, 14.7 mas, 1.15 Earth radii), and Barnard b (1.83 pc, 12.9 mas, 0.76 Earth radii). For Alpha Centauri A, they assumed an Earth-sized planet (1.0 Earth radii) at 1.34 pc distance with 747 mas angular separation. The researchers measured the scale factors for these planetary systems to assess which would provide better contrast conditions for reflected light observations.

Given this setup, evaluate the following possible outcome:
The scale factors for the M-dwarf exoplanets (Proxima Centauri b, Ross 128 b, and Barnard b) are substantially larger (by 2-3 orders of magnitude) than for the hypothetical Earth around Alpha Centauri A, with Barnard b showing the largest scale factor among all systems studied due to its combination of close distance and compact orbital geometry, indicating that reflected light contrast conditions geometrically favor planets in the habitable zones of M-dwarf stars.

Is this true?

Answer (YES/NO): YES